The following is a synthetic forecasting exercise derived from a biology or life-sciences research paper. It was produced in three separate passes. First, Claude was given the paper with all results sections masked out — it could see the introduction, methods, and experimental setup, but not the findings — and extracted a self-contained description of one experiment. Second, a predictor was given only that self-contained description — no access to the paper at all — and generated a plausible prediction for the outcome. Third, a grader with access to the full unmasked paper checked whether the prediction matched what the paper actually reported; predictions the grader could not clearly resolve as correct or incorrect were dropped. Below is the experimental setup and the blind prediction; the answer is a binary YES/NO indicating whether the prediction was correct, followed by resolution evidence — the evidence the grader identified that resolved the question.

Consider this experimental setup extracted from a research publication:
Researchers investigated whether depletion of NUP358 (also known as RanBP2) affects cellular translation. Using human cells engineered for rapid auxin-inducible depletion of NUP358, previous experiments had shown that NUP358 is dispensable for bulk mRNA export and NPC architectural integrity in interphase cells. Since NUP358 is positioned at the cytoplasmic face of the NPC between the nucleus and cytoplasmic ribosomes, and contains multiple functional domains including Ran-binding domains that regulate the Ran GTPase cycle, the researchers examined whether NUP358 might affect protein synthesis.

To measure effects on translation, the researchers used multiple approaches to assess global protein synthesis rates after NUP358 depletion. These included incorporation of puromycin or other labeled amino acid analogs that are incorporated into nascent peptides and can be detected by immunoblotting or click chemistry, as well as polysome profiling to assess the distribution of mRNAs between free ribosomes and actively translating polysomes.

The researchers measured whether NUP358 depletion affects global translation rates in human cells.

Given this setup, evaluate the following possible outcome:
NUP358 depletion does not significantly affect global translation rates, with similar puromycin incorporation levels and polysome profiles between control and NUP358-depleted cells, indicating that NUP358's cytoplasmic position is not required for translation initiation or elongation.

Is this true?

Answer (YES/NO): NO